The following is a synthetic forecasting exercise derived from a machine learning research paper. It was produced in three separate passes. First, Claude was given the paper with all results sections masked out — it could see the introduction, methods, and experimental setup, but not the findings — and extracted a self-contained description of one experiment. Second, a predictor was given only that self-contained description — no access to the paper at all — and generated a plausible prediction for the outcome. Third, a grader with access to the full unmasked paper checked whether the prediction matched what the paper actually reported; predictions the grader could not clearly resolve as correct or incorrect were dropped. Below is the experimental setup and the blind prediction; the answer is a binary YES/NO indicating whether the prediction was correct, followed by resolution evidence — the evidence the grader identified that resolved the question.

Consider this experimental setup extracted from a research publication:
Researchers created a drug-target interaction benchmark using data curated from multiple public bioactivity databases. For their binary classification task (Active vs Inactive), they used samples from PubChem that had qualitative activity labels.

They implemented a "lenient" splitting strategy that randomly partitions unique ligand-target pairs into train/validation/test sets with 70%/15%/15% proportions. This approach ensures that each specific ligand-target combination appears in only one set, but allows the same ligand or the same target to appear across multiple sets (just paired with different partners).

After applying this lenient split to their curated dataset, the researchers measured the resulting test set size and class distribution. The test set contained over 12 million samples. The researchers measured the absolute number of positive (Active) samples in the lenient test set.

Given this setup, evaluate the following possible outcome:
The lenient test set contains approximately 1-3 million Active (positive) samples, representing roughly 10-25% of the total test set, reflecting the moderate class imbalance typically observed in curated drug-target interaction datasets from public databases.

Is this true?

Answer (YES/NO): NO